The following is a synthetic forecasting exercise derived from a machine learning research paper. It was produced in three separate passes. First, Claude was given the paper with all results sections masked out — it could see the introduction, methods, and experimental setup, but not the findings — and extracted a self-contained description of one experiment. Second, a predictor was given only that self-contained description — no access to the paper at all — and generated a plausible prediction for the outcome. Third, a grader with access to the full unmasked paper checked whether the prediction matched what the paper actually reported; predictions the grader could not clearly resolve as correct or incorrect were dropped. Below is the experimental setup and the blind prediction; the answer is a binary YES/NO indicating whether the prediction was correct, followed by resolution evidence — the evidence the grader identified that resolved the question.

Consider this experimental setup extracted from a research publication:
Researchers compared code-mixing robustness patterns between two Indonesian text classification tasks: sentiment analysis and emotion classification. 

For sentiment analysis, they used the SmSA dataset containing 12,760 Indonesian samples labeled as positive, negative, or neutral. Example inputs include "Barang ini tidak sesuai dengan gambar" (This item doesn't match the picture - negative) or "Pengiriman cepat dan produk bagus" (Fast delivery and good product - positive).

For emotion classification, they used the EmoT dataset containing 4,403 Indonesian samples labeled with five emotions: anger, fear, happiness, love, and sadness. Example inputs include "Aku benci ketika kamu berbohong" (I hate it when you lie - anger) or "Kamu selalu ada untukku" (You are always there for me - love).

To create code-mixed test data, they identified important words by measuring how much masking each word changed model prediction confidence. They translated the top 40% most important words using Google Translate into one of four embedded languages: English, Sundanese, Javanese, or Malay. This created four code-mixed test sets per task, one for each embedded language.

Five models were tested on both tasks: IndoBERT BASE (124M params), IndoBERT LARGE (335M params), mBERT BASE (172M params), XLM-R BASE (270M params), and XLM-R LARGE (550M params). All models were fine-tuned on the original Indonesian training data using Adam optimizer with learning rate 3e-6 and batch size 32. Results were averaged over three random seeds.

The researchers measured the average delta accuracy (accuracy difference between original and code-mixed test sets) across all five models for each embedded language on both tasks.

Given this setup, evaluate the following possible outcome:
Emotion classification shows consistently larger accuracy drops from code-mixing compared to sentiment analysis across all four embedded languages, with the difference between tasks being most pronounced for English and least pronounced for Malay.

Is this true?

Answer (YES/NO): NO